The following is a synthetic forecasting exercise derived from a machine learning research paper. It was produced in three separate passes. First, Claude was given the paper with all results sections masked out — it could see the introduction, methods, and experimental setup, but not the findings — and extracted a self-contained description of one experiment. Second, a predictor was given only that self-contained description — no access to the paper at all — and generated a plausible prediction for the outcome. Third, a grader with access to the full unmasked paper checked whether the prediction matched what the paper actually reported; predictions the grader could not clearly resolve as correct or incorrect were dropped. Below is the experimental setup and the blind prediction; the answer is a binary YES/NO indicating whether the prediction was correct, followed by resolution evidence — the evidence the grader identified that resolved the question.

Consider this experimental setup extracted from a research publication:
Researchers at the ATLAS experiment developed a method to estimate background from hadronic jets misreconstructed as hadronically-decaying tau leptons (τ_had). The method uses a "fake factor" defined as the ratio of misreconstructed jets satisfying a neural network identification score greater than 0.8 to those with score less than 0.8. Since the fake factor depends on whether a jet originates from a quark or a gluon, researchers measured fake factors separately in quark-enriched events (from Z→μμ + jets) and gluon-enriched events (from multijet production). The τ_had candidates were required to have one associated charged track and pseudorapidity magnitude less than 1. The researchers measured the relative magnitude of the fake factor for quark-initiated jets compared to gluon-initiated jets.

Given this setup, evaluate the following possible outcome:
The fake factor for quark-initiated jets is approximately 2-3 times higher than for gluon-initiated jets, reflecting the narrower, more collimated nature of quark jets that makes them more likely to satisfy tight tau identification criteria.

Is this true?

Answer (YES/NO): YES